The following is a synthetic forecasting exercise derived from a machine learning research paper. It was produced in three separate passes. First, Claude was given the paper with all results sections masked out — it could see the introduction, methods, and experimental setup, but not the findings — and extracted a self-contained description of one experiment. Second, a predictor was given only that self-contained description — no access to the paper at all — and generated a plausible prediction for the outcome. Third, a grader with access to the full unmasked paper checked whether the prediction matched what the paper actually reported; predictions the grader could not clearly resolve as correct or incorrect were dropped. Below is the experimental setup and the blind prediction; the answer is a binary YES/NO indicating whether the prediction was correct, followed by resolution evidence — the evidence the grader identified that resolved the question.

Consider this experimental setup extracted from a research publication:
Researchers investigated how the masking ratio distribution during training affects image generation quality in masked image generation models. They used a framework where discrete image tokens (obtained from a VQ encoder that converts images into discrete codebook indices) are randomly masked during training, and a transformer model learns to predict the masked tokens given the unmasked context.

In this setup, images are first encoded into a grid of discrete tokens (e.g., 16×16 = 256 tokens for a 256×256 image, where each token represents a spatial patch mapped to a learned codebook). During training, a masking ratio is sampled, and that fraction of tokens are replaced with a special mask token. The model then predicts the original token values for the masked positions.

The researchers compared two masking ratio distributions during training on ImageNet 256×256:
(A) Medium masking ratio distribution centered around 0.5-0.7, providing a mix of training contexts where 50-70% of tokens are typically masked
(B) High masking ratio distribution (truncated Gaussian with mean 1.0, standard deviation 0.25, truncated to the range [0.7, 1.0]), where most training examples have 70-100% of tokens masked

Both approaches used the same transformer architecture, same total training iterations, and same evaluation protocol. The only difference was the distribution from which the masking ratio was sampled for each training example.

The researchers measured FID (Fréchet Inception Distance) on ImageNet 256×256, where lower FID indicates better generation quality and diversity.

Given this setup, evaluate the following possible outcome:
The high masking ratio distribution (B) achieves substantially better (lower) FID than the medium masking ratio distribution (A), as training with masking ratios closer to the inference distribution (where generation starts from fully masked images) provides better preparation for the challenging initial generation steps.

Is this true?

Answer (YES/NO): YES